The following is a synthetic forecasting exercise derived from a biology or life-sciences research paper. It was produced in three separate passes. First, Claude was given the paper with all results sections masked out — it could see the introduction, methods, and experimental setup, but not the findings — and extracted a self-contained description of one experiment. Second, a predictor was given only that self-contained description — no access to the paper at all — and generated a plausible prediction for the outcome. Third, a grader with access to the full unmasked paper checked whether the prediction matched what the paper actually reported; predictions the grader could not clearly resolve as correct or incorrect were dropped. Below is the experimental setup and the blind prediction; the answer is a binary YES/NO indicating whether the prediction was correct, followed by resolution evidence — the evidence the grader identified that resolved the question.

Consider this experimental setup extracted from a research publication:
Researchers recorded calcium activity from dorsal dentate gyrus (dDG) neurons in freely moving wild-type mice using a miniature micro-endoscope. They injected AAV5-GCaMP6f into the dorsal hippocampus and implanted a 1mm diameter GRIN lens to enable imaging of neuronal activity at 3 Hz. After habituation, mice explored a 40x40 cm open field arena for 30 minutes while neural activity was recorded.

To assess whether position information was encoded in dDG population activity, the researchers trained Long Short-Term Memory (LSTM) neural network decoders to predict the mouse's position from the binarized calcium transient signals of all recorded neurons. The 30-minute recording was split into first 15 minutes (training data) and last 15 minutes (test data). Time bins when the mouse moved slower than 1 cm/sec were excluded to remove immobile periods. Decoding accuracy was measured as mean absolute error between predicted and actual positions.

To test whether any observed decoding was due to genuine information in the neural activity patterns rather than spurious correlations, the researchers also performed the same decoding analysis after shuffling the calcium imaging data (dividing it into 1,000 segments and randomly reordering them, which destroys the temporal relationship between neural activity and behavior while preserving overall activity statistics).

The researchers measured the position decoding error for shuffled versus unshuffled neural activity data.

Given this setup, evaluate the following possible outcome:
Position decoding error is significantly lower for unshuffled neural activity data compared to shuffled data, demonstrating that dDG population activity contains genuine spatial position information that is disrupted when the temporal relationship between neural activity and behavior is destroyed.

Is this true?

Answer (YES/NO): YES